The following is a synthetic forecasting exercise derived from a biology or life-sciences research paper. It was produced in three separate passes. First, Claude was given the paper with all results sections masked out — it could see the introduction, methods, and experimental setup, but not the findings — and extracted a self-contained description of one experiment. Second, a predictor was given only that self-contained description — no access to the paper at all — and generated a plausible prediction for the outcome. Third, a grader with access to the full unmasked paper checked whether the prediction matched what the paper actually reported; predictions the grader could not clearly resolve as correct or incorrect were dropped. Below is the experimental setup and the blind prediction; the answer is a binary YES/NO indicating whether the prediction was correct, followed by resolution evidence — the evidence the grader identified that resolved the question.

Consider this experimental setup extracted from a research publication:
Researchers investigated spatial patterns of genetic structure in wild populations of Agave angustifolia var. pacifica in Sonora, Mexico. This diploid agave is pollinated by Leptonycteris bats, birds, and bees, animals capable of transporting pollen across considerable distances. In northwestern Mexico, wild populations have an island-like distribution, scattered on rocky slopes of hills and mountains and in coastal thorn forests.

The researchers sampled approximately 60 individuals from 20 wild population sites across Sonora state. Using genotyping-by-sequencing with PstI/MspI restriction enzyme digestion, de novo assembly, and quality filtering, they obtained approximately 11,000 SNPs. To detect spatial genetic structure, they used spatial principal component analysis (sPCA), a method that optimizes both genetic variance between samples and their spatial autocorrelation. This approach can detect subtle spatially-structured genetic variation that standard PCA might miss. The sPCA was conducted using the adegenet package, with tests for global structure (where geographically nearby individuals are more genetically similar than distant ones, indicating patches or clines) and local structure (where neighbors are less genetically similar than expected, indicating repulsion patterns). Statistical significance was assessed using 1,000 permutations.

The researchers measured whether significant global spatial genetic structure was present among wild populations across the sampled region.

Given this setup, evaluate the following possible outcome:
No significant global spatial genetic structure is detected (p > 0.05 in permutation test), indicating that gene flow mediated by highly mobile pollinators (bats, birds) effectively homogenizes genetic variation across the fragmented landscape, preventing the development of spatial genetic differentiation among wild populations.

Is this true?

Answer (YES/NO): NO